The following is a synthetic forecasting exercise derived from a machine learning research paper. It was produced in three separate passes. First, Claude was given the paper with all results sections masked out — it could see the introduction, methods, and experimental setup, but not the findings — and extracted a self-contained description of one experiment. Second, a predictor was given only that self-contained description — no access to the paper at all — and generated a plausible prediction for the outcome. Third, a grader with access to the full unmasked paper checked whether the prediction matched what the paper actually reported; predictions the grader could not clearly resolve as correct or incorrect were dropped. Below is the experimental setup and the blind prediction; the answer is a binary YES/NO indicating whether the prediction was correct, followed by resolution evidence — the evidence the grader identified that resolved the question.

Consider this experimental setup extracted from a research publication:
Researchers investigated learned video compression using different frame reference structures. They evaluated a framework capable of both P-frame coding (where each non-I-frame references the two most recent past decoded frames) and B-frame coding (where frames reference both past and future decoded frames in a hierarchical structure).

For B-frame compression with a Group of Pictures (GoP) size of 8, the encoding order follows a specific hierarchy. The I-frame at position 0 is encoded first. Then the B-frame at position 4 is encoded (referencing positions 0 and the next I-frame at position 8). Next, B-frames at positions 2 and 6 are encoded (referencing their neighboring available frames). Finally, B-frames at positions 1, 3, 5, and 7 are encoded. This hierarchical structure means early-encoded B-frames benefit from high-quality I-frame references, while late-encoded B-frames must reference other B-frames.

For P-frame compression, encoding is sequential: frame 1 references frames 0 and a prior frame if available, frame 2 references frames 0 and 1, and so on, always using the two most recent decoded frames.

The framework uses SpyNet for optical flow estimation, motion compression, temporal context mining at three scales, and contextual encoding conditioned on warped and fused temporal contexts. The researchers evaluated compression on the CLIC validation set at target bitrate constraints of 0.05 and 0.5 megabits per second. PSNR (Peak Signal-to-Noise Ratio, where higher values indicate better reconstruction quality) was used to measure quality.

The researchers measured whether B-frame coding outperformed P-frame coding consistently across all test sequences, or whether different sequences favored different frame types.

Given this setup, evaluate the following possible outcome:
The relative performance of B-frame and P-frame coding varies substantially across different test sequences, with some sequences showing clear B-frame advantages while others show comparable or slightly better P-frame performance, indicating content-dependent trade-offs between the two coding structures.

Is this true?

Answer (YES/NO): YES